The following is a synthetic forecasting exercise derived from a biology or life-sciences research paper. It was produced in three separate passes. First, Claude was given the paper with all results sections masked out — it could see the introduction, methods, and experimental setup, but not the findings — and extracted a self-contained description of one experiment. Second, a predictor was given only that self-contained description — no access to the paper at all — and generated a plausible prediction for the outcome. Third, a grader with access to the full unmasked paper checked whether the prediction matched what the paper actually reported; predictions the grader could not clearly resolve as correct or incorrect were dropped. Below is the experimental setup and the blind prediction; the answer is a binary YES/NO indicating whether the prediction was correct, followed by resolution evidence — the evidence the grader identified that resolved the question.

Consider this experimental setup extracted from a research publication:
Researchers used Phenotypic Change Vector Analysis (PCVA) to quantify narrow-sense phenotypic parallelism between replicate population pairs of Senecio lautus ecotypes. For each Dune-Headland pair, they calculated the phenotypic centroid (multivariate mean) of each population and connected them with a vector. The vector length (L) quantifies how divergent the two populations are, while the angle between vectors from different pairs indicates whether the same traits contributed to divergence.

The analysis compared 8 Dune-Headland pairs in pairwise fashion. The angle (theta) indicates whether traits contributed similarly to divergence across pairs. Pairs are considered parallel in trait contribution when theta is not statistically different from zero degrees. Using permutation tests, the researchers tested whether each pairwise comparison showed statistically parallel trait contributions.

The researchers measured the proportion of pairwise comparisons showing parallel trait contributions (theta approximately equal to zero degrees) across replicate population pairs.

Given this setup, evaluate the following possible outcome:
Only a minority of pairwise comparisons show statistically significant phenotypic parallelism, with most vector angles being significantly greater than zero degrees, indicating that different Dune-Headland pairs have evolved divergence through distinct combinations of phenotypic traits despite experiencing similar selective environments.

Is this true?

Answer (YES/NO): YES